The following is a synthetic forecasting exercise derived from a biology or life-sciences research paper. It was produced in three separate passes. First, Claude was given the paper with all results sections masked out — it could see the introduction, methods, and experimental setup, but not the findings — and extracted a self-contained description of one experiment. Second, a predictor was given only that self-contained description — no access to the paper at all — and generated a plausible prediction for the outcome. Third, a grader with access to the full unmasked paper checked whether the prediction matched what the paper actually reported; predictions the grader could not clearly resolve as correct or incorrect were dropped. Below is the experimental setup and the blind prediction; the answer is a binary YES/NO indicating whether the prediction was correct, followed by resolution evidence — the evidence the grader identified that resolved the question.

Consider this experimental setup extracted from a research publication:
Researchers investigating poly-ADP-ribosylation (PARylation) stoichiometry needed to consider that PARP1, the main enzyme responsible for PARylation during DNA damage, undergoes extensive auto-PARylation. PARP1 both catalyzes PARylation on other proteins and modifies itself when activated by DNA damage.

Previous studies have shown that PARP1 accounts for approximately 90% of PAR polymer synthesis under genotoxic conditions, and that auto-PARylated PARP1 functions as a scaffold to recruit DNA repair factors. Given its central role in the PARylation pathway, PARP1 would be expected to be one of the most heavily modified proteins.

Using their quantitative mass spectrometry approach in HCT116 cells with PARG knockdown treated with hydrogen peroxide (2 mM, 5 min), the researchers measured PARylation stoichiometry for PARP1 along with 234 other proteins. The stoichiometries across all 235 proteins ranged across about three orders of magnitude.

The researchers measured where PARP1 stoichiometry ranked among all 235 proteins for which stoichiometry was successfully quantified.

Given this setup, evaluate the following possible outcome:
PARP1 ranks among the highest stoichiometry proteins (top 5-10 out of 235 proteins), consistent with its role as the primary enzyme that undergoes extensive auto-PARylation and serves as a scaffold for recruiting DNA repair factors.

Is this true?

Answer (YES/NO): YES